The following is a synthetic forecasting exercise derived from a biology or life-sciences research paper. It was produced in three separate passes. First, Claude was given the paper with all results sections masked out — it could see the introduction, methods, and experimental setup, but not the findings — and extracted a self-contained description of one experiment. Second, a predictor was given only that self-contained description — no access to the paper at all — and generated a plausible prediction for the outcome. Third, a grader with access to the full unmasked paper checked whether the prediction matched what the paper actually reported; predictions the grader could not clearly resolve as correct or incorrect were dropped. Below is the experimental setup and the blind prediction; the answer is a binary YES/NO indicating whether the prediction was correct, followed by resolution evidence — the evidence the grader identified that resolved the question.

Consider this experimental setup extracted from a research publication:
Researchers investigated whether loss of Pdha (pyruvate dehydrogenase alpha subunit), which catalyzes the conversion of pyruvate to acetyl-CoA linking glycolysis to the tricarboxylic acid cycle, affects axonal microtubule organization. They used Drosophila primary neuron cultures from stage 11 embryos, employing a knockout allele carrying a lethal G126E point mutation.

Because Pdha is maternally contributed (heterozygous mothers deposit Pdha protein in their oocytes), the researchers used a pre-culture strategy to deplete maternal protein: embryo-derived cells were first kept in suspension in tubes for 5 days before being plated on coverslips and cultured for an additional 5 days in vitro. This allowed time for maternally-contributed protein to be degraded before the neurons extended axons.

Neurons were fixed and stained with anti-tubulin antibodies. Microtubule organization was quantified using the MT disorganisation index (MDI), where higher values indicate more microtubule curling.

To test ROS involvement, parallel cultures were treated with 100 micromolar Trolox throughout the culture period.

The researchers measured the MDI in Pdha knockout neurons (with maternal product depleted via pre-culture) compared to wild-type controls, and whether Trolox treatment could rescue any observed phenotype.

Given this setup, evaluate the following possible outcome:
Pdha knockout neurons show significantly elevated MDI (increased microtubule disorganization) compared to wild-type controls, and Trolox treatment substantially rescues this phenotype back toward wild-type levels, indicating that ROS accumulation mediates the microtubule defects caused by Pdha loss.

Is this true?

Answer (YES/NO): YES